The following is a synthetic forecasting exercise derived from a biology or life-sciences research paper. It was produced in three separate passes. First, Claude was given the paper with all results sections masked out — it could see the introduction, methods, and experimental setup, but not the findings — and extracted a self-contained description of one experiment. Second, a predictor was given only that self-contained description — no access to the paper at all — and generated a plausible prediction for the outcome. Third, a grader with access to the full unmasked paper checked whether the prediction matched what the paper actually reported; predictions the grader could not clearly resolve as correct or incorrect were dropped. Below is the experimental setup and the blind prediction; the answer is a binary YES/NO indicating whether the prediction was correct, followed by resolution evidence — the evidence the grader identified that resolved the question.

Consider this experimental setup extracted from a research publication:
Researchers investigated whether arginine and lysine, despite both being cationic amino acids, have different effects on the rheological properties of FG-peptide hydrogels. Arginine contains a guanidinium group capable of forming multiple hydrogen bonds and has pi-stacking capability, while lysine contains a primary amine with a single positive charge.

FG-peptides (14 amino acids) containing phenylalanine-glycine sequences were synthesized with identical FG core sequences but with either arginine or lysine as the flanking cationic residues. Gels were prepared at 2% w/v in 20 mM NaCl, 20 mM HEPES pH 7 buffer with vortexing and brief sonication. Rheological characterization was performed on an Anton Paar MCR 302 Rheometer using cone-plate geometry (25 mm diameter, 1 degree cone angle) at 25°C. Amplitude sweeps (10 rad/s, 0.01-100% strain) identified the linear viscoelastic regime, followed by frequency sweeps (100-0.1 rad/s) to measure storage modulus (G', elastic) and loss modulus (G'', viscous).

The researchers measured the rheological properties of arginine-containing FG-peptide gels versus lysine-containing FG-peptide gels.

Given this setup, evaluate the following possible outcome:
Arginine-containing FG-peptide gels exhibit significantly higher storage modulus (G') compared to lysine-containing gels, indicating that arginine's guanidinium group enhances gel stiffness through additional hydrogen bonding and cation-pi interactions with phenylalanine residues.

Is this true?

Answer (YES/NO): NO